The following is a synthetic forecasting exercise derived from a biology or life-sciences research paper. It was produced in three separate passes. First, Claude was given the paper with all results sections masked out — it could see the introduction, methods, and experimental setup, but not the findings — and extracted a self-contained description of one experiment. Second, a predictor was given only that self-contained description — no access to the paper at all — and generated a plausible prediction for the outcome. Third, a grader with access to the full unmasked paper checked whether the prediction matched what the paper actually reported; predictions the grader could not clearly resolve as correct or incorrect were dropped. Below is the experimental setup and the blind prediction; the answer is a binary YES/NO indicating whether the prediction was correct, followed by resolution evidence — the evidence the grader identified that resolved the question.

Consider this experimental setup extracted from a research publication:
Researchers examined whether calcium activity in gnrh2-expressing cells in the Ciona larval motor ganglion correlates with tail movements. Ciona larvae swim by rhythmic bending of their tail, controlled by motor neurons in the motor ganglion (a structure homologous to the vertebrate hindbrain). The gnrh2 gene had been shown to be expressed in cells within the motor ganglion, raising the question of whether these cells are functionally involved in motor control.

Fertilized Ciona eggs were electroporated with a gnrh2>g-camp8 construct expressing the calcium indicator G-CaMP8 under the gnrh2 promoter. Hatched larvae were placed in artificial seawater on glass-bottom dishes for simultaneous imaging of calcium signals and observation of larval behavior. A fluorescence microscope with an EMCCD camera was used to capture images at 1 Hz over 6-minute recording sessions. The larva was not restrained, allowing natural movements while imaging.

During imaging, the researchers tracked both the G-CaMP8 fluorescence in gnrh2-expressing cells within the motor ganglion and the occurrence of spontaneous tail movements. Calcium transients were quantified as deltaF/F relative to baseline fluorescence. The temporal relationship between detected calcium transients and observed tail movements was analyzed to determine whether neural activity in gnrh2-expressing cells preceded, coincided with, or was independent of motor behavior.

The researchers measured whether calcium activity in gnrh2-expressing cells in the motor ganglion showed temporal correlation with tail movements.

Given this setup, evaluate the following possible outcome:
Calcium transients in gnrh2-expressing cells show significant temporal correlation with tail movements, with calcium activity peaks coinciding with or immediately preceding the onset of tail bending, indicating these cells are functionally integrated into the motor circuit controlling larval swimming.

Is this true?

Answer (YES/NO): NO